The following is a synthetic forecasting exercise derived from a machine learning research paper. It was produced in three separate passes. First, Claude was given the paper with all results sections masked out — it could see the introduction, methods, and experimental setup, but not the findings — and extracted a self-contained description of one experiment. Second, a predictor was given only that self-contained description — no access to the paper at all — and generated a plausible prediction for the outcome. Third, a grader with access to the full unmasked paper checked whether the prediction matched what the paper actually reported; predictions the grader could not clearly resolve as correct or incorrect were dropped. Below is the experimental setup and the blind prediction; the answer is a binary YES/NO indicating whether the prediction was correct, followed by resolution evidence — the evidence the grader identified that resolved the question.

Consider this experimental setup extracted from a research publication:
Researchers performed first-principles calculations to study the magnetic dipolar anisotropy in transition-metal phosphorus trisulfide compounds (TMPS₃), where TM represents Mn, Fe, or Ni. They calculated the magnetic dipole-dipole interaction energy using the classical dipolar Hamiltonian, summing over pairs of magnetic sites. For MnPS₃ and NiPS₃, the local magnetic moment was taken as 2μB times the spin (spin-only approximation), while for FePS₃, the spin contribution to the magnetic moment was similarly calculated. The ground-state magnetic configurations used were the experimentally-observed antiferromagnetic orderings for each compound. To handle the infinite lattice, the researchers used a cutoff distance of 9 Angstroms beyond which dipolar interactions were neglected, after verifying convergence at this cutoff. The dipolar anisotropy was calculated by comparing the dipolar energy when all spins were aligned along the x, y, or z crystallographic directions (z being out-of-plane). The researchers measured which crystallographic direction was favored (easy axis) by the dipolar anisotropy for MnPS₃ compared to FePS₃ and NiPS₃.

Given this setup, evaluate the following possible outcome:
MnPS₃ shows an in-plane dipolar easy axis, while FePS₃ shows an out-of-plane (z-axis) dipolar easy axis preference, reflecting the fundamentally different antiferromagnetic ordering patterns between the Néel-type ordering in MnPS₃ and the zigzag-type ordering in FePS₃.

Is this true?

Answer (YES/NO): NO